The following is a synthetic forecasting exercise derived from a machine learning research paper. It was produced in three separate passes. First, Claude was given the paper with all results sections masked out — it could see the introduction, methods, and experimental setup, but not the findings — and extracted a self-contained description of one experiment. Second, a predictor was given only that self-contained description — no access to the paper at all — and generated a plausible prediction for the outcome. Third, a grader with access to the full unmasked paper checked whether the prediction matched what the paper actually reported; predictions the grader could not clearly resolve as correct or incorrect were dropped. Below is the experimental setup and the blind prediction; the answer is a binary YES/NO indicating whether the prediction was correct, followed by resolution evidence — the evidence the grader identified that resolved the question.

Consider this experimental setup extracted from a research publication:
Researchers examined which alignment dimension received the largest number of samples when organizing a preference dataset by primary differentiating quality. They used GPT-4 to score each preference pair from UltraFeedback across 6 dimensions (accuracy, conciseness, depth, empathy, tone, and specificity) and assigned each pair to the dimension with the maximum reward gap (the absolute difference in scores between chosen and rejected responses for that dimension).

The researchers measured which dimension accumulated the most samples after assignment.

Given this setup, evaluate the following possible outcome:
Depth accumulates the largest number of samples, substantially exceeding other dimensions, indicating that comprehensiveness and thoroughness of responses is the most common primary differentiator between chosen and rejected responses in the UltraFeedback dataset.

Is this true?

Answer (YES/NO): NO